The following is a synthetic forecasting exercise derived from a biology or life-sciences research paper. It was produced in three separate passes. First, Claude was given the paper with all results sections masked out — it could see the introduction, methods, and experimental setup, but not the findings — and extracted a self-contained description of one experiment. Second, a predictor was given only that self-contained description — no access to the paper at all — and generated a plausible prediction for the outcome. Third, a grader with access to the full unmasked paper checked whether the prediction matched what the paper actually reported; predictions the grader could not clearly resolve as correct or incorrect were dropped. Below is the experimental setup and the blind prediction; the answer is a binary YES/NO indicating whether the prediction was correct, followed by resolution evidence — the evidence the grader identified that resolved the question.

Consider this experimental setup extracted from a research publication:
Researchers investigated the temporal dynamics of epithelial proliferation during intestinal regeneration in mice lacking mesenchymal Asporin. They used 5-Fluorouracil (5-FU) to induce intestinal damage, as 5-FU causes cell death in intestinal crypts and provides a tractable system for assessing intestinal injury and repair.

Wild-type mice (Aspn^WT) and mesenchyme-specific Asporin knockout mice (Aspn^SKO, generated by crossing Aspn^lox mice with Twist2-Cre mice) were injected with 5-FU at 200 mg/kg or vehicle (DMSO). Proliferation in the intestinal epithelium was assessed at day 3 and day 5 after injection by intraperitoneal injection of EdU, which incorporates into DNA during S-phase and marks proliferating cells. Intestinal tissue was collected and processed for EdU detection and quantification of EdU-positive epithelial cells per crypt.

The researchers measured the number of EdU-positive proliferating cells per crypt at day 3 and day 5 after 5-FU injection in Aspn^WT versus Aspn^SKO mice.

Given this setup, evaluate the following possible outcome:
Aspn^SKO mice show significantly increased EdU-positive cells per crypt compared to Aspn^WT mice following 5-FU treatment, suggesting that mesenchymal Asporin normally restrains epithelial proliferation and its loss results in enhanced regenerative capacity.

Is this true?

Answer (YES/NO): NO